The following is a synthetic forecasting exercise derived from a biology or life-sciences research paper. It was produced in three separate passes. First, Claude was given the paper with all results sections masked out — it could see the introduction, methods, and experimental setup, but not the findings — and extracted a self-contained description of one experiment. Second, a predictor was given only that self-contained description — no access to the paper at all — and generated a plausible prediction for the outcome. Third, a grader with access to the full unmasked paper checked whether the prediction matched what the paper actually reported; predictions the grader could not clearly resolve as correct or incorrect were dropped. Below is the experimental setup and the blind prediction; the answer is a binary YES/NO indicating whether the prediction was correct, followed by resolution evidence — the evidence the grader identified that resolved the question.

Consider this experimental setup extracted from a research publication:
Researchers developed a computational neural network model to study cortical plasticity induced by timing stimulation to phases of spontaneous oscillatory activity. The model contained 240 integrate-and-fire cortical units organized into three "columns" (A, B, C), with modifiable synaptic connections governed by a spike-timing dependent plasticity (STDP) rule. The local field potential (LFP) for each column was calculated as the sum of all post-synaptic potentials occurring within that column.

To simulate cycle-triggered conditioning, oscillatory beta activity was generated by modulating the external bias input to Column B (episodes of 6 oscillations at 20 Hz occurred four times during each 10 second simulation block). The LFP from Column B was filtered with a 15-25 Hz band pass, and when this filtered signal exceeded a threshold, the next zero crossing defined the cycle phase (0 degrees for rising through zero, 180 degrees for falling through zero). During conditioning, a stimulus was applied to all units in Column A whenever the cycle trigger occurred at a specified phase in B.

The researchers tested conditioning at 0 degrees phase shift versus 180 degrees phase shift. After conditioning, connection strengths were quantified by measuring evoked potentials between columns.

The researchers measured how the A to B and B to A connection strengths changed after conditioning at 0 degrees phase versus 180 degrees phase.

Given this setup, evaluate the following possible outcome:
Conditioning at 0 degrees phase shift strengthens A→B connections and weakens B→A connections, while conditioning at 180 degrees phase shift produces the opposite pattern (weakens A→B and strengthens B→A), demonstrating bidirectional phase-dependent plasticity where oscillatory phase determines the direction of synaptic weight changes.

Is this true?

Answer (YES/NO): YES